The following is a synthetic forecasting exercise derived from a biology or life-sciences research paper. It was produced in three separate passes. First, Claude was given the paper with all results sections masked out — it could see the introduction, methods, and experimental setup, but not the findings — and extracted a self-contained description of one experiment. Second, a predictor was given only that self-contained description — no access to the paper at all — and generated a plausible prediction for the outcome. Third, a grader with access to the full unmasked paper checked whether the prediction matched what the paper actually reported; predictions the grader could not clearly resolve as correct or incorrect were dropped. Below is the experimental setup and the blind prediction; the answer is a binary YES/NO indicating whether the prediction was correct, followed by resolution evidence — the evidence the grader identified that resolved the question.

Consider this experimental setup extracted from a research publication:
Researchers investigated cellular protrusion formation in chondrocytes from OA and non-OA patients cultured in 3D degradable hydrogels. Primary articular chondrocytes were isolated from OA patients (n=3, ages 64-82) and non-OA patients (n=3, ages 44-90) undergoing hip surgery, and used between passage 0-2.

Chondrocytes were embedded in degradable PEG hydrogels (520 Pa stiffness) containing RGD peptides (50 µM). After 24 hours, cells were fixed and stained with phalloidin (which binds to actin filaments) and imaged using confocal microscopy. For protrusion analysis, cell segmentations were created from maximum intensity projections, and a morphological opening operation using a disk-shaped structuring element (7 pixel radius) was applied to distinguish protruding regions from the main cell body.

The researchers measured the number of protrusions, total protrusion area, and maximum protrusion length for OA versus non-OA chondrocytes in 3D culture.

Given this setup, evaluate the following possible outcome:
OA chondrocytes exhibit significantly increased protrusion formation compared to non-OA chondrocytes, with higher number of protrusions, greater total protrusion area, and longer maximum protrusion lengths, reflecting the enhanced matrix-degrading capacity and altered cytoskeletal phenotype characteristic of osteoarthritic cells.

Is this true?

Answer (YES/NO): YES